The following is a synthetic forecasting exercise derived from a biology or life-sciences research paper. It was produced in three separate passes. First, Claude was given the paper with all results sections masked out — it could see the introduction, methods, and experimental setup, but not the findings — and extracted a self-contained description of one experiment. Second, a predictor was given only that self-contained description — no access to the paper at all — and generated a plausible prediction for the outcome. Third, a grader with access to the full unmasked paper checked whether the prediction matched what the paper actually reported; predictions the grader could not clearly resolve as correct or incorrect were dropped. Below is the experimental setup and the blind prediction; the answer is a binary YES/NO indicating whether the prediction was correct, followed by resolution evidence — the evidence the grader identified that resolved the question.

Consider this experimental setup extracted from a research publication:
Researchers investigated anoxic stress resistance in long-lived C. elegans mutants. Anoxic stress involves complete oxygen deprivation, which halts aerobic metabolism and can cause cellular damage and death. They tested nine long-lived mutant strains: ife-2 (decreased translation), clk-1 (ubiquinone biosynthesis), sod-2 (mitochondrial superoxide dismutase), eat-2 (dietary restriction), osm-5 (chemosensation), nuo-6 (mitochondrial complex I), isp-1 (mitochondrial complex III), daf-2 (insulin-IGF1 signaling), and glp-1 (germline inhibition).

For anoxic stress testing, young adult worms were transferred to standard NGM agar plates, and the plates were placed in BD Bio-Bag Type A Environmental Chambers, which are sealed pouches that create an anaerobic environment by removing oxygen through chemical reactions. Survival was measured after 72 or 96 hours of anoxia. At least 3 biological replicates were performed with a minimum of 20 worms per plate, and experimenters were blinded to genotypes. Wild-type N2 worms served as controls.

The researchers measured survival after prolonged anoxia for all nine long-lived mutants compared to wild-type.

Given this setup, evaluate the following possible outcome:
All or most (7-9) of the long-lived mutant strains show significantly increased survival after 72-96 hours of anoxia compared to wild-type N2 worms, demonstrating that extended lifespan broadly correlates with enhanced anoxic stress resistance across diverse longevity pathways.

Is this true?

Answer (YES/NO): NO